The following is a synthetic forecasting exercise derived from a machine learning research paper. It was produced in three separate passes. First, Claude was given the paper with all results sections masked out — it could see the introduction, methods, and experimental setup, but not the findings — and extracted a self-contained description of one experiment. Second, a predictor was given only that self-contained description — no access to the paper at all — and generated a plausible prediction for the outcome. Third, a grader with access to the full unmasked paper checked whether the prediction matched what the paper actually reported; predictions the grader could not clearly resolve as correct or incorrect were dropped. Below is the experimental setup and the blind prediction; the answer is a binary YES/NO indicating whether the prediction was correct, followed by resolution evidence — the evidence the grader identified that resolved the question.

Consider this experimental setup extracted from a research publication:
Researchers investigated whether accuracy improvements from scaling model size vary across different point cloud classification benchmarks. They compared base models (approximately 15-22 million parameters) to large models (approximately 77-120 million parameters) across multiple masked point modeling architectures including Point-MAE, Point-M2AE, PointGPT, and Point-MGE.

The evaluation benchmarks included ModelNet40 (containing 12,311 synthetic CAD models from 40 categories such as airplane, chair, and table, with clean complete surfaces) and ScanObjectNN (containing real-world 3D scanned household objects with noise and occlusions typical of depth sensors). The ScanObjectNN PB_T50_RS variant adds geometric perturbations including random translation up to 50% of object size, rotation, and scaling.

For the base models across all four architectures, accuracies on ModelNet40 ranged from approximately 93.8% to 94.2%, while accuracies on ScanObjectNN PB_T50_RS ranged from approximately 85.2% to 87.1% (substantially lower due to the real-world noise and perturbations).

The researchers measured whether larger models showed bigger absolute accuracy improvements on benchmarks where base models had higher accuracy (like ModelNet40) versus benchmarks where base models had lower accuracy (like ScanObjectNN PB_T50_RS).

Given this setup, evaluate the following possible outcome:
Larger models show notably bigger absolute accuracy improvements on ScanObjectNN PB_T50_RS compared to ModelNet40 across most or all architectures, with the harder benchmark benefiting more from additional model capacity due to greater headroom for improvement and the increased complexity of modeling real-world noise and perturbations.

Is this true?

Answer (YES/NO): YES